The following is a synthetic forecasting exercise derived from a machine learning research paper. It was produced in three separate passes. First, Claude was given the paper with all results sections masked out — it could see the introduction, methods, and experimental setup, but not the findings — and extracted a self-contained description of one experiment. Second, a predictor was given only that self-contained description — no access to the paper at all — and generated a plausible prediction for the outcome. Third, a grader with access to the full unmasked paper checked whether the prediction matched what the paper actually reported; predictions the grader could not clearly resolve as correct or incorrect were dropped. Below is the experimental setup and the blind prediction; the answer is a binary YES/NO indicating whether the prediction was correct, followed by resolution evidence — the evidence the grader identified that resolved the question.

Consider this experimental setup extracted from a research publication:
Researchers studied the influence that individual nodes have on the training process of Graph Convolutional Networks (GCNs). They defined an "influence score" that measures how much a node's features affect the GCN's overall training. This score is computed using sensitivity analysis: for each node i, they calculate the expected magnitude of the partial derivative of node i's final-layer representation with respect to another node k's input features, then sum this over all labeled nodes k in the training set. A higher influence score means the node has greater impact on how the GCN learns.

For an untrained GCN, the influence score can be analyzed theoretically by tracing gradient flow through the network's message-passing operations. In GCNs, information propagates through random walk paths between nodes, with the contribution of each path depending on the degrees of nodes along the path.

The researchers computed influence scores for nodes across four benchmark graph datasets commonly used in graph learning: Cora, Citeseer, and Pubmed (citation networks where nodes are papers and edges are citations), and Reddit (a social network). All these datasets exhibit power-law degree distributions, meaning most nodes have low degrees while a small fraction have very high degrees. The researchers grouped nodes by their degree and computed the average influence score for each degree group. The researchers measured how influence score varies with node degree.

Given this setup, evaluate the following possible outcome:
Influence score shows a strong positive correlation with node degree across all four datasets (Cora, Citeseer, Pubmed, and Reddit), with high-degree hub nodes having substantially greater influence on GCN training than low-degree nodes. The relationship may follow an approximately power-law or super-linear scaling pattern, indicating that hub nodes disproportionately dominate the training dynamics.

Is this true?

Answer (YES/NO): NO